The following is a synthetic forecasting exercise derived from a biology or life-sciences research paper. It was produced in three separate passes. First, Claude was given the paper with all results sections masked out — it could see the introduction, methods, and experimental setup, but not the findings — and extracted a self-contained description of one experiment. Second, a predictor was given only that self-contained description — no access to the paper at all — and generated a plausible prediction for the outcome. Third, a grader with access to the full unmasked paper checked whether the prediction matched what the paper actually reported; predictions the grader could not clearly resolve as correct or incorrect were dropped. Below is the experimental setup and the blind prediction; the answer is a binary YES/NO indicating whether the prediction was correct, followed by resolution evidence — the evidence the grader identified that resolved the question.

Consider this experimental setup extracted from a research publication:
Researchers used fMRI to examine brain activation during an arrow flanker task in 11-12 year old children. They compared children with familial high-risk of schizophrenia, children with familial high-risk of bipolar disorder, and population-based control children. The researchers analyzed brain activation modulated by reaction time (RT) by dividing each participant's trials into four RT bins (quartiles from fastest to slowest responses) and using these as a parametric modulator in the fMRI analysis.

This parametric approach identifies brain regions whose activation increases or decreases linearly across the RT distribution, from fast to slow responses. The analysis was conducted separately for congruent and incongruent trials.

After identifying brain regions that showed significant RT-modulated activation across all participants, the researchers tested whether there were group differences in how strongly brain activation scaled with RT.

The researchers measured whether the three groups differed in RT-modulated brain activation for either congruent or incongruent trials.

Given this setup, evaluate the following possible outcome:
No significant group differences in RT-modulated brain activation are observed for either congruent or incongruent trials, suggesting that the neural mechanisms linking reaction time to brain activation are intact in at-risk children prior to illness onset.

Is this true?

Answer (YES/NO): YES